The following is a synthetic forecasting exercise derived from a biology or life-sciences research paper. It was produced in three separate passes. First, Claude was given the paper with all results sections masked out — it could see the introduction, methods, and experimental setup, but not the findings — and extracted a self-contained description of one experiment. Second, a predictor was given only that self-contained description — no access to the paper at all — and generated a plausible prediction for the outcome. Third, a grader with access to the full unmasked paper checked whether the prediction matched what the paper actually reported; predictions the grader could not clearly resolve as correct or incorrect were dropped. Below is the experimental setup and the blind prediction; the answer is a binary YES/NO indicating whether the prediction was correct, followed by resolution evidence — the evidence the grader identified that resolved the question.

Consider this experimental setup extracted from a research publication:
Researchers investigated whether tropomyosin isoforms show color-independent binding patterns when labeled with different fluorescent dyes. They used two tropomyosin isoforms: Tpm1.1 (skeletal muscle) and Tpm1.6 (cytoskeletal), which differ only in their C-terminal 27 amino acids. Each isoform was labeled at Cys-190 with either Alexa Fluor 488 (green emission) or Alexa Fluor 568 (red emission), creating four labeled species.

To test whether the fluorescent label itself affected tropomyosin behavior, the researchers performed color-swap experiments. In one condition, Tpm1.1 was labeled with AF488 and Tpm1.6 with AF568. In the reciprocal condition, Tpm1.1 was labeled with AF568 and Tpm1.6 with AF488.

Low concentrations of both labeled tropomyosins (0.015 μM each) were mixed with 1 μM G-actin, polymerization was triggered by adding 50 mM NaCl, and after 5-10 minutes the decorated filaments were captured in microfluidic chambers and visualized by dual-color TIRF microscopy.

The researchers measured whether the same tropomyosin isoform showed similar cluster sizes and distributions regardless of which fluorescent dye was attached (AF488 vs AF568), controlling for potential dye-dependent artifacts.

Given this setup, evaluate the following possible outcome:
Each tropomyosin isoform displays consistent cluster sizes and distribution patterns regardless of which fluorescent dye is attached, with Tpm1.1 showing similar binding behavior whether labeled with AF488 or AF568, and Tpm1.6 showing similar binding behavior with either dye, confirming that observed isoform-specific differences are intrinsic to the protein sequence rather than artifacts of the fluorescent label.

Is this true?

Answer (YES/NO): YES